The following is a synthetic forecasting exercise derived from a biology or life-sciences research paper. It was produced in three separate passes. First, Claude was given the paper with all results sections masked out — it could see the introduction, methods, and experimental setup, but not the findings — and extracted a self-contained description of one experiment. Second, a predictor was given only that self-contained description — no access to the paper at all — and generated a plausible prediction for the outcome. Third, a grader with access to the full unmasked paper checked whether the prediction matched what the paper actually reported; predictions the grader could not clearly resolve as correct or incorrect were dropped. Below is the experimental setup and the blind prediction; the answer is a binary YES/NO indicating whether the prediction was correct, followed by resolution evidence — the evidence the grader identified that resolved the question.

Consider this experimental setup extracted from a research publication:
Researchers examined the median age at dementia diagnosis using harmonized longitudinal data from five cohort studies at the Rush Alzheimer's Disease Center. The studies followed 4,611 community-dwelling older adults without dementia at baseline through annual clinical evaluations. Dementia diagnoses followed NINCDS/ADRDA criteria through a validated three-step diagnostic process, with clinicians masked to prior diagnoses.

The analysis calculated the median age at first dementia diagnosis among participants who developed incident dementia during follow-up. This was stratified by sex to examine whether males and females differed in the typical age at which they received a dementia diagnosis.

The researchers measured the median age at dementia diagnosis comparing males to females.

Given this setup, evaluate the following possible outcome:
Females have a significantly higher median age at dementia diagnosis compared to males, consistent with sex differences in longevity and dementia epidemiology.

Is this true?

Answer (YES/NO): YES